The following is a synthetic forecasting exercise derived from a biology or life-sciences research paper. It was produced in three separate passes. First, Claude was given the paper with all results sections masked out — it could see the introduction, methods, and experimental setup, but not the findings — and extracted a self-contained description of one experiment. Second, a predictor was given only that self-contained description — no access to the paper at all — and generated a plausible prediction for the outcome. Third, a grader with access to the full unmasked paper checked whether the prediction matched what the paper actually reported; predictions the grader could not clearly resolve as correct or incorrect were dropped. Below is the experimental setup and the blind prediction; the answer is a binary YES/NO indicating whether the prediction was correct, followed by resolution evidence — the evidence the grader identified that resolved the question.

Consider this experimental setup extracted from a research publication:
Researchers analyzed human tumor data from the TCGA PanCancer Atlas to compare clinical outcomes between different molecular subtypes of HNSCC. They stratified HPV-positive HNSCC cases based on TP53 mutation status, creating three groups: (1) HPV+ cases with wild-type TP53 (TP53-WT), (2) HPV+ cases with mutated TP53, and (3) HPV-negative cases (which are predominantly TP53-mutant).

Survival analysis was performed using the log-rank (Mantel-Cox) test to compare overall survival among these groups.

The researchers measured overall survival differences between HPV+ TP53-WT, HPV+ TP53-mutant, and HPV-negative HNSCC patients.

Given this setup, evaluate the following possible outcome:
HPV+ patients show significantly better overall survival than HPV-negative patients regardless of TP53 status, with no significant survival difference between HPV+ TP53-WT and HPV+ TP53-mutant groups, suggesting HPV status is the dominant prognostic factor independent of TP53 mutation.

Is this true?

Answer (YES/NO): NO